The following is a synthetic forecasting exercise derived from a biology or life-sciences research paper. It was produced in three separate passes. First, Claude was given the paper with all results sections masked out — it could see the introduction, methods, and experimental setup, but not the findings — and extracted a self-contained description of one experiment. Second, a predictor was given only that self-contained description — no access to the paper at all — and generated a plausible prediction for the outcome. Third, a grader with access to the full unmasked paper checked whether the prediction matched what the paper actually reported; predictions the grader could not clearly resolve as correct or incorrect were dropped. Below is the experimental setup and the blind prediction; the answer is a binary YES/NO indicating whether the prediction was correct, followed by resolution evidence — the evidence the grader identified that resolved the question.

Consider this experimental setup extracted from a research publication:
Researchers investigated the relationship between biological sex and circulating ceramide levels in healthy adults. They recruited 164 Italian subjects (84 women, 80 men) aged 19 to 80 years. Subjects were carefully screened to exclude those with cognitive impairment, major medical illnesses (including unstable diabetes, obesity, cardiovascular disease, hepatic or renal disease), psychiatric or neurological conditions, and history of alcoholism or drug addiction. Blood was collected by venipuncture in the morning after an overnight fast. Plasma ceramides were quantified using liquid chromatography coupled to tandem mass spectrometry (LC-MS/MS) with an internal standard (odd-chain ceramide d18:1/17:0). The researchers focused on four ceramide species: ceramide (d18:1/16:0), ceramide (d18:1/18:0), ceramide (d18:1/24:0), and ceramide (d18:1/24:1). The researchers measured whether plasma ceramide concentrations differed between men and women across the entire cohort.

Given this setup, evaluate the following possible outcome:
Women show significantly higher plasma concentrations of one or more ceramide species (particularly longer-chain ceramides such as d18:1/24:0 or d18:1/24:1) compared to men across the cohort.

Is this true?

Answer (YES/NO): NO